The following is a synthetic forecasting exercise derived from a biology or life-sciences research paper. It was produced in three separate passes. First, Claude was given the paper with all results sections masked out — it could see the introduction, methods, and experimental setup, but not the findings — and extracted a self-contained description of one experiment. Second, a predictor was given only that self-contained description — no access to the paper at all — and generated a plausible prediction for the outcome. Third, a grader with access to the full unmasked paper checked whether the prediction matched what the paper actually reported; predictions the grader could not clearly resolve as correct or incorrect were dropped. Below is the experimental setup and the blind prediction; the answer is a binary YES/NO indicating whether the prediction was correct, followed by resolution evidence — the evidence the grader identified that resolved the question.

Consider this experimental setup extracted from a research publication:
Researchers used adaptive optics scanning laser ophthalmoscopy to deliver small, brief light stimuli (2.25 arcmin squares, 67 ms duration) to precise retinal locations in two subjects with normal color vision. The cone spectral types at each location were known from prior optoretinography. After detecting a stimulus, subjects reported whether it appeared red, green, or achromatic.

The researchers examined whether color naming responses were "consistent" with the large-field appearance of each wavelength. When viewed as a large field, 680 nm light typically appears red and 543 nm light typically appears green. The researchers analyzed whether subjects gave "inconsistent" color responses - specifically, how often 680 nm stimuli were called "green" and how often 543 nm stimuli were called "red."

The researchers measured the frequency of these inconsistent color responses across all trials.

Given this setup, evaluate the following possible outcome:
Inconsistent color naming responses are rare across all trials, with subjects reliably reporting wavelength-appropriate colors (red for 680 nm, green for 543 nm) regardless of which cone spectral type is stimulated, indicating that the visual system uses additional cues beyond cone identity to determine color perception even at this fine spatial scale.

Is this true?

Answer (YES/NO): NO